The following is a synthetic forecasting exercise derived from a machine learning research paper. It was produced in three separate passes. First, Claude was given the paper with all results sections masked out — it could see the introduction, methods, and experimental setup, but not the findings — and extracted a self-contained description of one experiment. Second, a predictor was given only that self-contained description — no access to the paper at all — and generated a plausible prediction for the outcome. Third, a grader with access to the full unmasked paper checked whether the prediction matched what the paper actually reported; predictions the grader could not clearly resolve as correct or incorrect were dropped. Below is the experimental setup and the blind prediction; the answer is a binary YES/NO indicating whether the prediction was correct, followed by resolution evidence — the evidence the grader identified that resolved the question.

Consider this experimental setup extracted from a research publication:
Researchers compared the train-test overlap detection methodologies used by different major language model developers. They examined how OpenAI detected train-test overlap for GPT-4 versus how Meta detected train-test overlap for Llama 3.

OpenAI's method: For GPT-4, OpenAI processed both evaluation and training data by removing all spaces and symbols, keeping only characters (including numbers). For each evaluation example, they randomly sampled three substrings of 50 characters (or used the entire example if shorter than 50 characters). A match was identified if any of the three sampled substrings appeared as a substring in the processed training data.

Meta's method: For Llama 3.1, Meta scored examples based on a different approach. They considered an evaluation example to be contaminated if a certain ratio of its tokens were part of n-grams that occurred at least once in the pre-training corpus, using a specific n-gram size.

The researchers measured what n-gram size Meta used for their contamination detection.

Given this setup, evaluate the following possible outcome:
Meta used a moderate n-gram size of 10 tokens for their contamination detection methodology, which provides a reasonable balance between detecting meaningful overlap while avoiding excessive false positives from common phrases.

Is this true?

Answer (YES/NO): NO